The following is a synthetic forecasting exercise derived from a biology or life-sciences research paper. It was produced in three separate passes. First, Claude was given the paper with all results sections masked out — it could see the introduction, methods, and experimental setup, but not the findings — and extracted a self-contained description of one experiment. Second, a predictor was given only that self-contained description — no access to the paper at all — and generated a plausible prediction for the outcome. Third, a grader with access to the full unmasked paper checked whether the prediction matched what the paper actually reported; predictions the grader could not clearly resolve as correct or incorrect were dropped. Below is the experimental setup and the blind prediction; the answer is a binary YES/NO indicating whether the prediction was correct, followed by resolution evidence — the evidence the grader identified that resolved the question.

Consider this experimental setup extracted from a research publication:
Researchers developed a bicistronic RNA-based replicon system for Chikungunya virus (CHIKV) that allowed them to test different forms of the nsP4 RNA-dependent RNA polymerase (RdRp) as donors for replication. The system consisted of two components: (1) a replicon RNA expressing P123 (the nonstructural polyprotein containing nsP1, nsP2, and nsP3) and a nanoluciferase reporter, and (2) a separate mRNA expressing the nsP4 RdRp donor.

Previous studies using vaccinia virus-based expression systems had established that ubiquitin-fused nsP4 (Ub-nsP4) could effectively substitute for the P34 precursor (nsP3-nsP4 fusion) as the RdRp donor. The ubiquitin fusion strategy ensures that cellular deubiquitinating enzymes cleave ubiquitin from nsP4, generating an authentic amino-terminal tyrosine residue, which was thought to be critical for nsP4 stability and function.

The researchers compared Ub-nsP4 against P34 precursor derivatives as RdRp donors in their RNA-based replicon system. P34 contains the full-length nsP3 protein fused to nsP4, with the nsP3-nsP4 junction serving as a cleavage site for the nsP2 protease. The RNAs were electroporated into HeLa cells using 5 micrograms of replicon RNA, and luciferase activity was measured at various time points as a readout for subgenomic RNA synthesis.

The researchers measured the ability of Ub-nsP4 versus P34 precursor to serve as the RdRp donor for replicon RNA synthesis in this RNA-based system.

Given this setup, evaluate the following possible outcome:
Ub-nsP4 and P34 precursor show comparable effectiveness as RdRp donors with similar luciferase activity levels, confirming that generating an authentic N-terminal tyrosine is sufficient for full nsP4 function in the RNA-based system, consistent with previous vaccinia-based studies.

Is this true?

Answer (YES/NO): NO